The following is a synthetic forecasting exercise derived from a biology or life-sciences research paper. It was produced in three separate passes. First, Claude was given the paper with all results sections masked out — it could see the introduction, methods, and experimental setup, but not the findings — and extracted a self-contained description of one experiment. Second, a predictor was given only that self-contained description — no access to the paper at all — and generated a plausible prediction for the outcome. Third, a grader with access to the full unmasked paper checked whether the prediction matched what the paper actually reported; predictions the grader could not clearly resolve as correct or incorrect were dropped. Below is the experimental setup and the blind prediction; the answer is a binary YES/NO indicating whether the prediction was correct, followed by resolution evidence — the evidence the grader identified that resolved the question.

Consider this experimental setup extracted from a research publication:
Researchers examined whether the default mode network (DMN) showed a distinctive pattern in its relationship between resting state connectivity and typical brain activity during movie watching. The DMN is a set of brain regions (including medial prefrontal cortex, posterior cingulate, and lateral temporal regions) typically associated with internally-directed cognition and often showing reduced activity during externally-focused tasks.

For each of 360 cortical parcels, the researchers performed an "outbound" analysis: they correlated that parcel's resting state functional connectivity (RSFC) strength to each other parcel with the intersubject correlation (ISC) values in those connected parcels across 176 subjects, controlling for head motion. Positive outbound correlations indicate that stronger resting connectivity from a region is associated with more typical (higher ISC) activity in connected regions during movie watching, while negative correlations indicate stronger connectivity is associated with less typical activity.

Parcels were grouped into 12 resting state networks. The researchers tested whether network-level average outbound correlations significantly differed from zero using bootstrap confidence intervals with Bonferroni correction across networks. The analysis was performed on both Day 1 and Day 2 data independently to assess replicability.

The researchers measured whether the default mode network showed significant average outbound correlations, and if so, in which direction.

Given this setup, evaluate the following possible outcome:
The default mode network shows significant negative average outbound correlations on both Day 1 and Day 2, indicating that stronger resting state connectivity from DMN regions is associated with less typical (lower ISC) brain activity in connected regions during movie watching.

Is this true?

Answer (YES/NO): NO